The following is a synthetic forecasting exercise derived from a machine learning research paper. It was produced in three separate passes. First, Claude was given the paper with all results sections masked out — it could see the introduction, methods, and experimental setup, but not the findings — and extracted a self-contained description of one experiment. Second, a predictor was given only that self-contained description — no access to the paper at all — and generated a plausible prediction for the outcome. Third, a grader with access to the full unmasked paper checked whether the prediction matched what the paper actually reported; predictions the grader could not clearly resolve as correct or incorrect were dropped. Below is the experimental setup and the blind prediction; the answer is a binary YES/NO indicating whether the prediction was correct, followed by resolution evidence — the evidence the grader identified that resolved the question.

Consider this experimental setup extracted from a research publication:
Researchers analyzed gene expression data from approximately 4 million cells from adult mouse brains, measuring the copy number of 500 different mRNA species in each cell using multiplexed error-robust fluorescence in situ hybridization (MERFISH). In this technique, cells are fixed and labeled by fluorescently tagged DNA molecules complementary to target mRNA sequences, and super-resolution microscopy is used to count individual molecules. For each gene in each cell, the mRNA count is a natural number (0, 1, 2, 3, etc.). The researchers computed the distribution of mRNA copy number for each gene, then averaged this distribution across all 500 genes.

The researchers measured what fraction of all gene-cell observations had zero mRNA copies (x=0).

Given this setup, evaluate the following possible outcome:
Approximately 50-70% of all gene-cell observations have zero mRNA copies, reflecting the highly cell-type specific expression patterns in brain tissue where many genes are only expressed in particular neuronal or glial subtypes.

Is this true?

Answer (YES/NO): YES